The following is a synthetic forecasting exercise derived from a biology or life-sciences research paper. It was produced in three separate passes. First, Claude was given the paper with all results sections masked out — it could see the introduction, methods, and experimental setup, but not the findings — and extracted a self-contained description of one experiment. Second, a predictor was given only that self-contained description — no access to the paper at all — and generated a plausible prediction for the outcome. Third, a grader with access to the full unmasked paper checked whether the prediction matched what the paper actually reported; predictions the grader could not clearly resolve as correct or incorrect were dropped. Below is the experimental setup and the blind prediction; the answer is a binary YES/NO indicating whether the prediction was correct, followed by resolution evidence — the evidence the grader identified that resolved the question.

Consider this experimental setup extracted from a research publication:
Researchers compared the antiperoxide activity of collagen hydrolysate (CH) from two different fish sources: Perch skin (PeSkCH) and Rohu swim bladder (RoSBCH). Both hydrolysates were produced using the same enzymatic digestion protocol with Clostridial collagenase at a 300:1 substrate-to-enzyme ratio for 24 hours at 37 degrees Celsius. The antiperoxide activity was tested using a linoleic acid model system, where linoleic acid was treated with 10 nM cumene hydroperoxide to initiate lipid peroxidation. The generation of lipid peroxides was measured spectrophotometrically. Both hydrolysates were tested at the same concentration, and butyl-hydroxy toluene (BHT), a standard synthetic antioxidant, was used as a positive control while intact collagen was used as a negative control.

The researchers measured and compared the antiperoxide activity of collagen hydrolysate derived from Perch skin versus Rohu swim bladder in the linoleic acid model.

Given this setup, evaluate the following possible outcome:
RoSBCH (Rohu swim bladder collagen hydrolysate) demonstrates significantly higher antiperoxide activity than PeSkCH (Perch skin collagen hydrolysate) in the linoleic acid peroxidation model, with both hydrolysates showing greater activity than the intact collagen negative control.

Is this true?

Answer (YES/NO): NO